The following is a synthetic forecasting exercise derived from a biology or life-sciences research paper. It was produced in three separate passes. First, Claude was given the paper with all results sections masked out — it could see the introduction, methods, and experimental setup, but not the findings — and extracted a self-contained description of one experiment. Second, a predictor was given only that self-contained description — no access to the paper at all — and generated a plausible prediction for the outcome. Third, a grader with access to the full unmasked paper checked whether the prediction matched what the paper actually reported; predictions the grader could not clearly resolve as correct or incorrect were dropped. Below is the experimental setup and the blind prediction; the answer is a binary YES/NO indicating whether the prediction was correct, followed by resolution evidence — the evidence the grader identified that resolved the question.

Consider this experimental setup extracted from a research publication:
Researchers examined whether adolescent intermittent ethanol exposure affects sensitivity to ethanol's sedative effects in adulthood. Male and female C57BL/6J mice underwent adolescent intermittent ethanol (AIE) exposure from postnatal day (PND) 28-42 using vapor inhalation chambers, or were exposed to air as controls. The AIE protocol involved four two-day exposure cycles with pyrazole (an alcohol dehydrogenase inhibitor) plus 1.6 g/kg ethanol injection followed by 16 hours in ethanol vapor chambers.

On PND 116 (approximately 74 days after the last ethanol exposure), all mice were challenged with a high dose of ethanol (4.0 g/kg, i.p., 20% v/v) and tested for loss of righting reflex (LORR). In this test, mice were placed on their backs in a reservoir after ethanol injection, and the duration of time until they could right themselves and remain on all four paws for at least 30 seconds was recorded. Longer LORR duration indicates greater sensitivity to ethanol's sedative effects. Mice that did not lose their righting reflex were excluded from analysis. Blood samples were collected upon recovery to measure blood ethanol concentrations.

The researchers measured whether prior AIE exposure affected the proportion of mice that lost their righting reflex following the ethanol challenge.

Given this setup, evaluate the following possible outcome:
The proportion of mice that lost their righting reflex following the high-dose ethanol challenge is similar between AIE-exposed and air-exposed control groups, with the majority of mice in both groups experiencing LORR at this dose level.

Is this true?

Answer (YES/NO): NO